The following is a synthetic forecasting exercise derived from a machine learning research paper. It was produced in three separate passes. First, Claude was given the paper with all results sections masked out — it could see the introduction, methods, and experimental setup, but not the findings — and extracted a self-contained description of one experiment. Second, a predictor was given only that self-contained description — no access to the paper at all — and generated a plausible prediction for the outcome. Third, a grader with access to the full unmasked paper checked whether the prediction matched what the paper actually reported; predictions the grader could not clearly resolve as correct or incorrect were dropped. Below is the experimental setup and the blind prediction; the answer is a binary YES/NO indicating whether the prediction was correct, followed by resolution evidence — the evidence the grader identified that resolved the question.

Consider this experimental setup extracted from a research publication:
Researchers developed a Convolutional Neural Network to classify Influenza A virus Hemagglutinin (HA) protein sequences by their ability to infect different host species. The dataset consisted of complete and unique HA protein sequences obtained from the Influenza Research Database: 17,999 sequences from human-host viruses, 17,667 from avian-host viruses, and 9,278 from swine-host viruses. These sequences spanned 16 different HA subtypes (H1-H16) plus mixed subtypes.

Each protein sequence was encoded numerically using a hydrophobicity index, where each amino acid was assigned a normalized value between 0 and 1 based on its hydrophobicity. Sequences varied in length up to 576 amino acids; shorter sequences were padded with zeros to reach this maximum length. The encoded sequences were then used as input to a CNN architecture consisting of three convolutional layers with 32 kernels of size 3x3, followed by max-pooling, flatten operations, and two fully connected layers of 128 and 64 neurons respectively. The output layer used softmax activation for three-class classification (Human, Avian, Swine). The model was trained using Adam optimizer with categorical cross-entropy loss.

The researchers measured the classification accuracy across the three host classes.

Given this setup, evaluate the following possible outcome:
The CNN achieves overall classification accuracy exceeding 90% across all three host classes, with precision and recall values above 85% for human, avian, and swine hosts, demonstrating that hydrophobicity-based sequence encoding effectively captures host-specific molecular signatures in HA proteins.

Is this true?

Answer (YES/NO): YES